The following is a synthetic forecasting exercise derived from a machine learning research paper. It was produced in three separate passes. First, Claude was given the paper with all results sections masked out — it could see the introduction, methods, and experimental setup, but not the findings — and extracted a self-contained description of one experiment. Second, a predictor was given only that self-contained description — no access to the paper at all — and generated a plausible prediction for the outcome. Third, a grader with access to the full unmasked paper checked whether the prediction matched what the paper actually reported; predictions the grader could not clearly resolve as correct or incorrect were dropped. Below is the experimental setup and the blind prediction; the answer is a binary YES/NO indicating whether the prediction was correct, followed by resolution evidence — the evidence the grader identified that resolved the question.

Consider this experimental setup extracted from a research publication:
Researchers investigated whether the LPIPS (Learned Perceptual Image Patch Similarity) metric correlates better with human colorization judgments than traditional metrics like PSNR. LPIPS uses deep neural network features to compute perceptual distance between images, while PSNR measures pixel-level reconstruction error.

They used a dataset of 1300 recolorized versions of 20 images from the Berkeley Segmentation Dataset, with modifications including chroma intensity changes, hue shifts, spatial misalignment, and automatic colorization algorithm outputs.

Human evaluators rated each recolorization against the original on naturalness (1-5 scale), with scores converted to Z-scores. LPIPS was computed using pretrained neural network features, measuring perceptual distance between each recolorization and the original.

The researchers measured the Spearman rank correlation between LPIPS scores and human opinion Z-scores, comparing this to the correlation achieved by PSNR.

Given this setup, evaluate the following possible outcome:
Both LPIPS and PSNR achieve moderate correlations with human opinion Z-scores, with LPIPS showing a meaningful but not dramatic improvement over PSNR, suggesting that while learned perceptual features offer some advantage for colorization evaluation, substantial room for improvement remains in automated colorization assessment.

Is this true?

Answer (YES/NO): NO